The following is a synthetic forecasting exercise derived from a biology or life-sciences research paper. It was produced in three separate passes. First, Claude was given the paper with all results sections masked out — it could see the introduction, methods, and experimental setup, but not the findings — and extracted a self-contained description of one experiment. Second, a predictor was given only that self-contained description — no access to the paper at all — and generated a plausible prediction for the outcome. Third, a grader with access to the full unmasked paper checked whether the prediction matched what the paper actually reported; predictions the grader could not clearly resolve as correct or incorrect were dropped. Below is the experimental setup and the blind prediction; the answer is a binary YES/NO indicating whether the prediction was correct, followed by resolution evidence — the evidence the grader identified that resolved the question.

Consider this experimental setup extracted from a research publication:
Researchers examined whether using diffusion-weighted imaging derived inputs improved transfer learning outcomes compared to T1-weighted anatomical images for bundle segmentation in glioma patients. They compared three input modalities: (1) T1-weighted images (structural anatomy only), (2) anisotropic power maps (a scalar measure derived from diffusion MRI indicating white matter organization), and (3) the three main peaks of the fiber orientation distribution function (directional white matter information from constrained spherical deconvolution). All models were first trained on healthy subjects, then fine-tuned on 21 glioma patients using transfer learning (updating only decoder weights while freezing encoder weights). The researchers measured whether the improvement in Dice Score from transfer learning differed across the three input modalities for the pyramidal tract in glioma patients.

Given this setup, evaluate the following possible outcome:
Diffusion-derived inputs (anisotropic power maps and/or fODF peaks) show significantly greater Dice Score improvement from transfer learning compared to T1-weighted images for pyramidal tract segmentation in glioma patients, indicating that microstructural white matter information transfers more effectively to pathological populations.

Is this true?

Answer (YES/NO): NO